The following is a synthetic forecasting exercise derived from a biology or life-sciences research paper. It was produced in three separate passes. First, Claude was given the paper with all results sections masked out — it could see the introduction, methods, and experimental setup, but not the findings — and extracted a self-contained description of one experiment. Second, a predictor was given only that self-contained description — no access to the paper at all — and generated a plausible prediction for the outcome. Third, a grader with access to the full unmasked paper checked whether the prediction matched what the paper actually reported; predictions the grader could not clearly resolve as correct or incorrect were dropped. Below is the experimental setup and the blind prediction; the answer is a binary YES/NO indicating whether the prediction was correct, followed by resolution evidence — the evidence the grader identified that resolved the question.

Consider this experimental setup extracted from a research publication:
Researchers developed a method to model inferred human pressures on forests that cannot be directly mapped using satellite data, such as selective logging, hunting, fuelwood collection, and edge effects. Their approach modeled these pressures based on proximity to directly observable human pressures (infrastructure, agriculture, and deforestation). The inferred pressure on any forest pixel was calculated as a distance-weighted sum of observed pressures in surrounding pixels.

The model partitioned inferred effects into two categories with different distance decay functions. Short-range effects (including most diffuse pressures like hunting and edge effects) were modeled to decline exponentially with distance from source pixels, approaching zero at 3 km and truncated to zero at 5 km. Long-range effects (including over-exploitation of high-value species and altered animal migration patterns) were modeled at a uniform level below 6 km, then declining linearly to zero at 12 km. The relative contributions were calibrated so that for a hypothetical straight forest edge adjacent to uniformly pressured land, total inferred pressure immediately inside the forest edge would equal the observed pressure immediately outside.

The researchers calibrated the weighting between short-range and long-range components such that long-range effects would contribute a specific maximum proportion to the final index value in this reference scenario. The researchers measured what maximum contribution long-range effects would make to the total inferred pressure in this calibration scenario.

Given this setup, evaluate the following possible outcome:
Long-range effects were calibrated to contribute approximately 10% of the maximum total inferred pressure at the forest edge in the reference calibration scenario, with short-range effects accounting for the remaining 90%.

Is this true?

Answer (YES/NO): NO